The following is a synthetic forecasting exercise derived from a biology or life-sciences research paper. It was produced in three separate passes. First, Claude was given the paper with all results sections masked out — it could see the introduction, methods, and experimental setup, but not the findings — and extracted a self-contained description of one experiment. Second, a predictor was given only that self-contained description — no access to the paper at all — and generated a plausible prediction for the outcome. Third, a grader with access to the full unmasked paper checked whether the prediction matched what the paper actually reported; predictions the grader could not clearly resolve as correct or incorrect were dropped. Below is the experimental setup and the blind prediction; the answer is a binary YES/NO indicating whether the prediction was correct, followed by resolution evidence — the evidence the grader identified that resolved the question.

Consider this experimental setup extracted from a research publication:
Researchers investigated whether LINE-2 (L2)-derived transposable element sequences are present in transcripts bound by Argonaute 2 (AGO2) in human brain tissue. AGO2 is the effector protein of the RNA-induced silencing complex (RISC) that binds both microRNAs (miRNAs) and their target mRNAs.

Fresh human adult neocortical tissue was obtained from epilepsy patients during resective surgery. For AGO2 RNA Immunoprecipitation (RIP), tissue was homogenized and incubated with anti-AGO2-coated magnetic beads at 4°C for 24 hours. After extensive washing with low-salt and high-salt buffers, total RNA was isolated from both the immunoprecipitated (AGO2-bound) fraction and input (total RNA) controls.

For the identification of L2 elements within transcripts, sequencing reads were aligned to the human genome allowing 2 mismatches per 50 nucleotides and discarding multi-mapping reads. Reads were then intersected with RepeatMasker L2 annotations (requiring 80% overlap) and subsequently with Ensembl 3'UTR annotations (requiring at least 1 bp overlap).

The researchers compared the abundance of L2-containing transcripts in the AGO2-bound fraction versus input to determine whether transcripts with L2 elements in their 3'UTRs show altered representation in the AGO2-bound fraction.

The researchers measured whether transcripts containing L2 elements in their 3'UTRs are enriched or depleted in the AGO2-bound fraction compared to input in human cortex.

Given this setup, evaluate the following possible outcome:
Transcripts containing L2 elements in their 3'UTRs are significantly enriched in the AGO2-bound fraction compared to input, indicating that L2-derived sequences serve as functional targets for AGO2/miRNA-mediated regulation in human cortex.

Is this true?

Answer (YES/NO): YES